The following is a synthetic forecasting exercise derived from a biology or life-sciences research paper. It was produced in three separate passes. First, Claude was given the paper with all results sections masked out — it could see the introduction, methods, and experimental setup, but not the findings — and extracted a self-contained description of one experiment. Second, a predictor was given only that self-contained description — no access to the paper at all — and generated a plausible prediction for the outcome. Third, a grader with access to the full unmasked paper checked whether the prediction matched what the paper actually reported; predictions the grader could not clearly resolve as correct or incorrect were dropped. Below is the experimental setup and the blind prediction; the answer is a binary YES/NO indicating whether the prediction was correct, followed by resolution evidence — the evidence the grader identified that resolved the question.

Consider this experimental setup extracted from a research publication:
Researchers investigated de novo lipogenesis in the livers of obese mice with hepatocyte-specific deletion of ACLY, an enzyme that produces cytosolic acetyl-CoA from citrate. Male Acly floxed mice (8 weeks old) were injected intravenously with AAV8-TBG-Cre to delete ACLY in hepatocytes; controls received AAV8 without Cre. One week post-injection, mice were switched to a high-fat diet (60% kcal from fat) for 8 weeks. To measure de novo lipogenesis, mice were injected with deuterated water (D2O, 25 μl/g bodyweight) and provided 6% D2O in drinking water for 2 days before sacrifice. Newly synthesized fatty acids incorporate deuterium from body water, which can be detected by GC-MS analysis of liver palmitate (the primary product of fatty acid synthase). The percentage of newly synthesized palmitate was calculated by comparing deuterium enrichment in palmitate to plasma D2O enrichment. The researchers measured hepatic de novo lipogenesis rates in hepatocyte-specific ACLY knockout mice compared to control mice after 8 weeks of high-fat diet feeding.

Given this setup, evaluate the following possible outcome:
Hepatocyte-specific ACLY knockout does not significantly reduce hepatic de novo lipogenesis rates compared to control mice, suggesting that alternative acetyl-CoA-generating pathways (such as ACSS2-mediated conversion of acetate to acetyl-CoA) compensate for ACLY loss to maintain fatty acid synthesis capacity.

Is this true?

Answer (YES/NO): NO